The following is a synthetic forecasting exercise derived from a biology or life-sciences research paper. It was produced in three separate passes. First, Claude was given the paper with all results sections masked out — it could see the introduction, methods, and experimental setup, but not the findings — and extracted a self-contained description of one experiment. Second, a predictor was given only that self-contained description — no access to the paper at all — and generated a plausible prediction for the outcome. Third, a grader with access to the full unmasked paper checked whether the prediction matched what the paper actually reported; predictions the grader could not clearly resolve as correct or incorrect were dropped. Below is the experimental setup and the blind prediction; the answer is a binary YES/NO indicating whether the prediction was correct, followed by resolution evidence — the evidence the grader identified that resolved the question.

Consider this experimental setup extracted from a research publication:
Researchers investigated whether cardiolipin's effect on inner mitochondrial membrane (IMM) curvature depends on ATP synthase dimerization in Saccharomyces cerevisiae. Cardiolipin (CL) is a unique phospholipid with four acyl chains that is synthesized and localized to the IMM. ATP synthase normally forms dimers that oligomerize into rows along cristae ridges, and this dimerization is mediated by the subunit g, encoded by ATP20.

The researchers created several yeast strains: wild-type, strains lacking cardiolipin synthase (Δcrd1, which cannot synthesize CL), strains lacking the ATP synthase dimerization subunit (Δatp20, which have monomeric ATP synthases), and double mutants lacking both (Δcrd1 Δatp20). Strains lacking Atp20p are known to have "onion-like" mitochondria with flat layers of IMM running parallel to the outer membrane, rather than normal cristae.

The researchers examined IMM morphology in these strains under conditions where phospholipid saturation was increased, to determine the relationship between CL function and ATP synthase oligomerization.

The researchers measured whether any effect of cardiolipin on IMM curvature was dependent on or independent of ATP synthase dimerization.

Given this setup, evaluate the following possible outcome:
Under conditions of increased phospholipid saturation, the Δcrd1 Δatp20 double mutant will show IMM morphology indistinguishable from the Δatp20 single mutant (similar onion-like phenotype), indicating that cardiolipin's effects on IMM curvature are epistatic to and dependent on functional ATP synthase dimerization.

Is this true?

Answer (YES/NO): NO